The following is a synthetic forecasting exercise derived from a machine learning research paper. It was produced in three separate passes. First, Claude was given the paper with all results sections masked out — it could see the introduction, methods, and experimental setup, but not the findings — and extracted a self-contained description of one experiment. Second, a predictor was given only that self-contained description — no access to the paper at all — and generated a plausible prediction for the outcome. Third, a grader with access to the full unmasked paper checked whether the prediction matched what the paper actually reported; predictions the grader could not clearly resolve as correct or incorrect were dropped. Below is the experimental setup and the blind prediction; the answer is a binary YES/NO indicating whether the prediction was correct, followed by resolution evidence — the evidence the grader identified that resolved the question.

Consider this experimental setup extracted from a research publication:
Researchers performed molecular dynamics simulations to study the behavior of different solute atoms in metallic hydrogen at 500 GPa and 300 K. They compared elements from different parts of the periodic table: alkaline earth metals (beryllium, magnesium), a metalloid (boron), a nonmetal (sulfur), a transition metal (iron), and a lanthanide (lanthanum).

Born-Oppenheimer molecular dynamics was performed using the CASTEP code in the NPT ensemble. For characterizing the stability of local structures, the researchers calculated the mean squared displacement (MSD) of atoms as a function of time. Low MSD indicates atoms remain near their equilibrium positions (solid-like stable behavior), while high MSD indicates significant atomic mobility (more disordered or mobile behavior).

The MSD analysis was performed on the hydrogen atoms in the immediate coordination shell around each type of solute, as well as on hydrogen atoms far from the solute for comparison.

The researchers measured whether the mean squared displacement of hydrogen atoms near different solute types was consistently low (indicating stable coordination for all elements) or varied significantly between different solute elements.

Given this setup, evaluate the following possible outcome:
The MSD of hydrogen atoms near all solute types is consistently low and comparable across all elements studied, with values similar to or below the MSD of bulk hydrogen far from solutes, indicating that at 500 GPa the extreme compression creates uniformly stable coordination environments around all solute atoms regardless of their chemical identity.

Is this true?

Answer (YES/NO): NO